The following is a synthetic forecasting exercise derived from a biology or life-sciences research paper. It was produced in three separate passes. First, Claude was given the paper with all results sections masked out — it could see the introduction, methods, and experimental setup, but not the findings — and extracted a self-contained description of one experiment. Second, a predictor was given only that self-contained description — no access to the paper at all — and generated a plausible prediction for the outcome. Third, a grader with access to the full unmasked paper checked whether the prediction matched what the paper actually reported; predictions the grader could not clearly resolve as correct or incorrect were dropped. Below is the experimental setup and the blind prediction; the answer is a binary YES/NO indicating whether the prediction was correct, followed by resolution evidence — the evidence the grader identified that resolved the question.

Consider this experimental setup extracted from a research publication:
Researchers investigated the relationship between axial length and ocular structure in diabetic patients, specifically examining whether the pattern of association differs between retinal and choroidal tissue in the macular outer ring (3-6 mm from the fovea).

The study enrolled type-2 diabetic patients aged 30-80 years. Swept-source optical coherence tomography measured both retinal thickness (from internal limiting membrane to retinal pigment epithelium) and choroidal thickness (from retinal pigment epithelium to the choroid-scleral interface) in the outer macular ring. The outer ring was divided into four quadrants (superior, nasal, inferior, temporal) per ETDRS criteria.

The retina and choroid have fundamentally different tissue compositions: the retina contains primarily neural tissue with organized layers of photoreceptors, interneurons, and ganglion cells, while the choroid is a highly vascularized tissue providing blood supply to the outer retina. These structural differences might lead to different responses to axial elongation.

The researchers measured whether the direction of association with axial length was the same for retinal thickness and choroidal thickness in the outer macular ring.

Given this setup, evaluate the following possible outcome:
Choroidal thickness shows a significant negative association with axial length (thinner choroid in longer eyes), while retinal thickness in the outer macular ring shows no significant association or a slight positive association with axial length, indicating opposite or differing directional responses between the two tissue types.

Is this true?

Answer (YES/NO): NO